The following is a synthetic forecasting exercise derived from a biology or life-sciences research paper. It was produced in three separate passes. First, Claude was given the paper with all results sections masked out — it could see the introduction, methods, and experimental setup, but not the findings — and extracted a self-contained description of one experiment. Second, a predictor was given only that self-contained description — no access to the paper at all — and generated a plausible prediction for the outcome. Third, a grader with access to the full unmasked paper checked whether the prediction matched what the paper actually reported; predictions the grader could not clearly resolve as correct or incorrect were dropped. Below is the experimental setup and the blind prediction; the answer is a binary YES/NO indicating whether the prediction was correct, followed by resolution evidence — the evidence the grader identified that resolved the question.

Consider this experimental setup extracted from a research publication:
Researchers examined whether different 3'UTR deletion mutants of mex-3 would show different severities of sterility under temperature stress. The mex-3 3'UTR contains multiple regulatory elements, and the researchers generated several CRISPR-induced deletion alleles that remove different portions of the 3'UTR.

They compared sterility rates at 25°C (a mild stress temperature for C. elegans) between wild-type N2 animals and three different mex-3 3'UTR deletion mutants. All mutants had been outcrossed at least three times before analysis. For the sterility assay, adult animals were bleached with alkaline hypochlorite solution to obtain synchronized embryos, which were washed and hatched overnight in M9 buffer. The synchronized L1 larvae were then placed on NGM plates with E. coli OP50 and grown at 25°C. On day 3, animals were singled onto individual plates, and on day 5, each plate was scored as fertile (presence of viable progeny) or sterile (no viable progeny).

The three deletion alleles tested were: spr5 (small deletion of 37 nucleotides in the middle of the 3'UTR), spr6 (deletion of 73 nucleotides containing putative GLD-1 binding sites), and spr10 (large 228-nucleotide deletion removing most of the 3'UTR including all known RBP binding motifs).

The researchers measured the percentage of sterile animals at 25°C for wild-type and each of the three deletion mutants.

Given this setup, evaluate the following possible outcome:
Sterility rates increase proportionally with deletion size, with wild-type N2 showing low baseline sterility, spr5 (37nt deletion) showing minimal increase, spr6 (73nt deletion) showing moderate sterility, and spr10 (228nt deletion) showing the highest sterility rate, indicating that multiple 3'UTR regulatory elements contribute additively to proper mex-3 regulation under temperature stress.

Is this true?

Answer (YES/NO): NO